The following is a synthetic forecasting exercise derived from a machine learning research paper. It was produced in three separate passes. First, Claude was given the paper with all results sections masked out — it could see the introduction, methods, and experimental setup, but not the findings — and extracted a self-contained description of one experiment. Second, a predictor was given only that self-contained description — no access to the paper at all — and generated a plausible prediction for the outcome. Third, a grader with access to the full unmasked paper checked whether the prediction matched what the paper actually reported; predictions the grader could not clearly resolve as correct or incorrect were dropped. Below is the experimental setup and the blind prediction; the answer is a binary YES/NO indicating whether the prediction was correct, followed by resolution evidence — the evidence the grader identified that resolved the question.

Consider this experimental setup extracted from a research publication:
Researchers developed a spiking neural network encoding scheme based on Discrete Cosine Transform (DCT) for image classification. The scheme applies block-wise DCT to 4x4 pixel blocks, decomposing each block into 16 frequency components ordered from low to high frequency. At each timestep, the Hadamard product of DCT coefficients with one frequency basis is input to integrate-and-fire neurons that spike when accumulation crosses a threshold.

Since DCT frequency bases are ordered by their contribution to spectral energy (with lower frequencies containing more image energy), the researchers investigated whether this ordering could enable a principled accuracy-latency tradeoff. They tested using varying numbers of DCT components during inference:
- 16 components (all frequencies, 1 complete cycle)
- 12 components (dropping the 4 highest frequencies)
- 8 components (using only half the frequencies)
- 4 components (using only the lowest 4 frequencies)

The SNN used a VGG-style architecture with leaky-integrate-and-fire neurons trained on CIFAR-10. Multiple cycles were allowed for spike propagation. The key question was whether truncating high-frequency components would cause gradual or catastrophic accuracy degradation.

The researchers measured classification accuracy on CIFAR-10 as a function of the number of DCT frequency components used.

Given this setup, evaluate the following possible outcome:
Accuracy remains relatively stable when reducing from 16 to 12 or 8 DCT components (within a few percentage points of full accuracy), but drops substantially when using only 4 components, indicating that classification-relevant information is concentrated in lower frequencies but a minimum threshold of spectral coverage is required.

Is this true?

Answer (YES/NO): NO